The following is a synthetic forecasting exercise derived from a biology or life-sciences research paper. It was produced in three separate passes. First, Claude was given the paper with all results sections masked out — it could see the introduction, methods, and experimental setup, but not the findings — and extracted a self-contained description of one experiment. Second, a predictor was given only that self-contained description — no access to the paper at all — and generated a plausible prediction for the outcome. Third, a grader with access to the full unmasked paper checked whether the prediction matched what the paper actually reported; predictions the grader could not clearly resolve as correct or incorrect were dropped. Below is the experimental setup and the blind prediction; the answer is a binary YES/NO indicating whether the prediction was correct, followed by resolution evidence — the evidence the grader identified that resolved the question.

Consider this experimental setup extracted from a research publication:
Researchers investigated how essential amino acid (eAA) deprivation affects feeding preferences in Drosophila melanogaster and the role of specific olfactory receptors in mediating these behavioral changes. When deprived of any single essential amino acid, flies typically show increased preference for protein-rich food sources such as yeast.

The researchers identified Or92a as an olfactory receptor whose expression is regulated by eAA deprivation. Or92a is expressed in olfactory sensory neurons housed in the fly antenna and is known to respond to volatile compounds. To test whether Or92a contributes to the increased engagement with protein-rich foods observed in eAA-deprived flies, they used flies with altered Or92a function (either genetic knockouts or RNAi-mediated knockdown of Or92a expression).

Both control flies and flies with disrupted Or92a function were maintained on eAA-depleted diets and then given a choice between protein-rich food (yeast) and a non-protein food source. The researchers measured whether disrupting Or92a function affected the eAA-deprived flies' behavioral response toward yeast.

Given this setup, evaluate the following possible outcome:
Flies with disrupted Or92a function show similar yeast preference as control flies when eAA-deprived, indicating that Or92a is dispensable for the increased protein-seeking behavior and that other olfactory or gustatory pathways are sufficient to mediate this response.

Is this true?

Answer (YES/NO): NO